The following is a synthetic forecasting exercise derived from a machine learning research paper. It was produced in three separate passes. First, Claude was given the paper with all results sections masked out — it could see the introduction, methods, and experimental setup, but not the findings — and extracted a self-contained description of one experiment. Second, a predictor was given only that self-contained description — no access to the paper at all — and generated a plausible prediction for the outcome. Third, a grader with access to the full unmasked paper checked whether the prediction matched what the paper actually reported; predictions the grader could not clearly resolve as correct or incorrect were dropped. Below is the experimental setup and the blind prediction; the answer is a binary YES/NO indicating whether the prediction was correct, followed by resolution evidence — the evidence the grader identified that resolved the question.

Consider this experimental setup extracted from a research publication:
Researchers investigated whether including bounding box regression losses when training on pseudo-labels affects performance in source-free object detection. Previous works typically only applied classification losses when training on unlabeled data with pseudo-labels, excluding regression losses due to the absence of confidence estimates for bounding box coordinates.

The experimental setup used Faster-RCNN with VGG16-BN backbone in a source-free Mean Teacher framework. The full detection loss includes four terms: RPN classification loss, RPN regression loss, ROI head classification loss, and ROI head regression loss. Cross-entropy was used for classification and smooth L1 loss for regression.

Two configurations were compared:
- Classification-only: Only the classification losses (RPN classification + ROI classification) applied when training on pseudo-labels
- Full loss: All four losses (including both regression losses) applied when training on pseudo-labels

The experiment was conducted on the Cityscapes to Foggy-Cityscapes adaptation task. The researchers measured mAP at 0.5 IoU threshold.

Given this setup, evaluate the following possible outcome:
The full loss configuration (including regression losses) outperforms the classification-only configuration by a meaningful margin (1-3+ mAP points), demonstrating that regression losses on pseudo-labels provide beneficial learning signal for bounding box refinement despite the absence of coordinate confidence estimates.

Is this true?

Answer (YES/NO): YES